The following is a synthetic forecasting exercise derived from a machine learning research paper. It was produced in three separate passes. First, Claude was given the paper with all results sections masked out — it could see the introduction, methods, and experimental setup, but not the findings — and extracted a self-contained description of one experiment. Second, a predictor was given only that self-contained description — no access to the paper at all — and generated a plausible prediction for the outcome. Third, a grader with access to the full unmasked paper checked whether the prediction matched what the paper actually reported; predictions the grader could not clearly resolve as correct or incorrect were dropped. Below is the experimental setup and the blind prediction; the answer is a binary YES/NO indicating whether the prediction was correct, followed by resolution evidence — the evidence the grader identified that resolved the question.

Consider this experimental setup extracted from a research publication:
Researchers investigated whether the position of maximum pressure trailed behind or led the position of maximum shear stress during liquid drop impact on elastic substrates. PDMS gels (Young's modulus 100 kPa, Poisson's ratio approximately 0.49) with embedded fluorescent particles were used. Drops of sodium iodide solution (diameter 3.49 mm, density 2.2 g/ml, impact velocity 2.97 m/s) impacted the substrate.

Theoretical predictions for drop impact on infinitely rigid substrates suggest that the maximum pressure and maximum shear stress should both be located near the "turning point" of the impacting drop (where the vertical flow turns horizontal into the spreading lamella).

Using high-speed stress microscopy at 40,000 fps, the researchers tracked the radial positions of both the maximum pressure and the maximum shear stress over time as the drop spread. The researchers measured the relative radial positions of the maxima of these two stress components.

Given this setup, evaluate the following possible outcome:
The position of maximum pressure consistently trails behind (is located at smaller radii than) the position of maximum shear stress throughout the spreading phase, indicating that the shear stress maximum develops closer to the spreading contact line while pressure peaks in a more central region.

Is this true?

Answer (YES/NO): YES